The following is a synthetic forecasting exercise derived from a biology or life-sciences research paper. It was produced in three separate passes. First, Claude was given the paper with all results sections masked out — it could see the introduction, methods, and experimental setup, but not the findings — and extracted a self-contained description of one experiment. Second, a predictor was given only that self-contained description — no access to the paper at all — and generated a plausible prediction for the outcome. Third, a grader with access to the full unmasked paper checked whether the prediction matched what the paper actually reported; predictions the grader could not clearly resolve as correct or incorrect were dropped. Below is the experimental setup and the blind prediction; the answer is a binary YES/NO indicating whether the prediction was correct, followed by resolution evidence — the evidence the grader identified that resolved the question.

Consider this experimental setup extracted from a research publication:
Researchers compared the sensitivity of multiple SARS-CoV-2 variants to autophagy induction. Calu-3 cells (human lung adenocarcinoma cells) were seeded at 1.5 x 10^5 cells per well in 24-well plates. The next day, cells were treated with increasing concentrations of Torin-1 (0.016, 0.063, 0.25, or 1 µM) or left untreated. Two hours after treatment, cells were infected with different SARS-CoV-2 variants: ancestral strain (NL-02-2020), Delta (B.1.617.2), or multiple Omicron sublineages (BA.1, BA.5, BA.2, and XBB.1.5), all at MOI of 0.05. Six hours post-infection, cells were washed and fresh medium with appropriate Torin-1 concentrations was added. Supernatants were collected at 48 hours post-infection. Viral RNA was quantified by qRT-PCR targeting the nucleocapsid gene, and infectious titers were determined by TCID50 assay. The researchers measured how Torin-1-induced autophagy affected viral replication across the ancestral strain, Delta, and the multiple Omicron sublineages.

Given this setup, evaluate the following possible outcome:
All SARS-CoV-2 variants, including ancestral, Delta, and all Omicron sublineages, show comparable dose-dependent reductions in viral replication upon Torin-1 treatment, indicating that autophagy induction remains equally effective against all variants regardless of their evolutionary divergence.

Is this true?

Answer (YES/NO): NO